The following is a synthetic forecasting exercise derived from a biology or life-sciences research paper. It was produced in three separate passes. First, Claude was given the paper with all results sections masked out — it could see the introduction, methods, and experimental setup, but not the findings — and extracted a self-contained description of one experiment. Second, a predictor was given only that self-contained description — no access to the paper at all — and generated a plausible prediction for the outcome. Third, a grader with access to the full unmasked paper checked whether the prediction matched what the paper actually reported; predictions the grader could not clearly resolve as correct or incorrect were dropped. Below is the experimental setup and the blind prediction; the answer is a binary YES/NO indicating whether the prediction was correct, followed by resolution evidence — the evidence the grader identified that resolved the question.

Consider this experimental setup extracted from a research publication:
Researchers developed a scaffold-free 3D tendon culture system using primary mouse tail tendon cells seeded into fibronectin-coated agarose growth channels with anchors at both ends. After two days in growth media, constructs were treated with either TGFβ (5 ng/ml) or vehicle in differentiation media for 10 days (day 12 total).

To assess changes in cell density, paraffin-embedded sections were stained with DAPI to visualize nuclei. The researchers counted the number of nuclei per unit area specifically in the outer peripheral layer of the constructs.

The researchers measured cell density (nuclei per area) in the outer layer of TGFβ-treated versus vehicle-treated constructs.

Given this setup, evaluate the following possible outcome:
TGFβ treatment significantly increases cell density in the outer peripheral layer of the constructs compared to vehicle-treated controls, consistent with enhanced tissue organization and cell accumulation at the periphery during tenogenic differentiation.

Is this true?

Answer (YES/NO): NO